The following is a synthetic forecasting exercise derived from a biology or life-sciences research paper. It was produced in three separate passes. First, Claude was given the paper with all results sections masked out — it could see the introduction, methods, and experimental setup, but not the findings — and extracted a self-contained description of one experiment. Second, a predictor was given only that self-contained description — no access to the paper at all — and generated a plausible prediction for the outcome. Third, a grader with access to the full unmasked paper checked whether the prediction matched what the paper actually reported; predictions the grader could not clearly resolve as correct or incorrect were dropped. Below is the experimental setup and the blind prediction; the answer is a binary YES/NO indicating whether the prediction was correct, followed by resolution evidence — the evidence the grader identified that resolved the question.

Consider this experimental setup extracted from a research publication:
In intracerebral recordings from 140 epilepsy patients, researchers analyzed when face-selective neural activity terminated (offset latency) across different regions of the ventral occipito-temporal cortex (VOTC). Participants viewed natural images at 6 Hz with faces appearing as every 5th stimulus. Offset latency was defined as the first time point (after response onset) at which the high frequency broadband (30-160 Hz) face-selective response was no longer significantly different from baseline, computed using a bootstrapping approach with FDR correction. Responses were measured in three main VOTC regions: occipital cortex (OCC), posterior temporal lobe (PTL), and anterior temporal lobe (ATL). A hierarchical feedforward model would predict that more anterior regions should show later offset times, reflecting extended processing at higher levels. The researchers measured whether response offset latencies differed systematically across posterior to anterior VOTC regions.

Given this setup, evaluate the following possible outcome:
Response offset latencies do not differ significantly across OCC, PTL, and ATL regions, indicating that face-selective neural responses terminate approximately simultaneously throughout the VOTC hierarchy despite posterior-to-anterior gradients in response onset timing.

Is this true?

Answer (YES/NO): NO